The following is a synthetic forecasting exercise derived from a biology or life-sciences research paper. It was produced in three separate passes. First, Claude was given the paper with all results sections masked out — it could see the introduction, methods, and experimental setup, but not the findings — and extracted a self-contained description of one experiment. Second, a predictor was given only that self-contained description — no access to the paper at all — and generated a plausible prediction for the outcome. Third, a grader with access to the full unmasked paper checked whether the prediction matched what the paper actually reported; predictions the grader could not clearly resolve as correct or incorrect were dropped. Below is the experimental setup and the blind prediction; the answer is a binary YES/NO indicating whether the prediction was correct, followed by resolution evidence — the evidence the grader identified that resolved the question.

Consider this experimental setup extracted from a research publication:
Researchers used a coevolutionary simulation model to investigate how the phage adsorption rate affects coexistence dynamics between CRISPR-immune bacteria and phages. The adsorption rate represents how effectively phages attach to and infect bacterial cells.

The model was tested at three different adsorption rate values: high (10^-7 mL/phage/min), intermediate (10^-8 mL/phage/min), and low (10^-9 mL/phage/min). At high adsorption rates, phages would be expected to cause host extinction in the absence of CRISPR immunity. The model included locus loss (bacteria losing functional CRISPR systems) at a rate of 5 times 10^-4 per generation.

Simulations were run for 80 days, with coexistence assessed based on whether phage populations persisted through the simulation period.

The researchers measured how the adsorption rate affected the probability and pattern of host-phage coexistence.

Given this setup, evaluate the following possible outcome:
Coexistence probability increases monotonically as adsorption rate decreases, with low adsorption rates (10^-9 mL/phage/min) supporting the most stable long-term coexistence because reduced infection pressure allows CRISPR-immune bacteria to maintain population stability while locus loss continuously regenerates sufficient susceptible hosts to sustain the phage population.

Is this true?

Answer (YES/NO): NO